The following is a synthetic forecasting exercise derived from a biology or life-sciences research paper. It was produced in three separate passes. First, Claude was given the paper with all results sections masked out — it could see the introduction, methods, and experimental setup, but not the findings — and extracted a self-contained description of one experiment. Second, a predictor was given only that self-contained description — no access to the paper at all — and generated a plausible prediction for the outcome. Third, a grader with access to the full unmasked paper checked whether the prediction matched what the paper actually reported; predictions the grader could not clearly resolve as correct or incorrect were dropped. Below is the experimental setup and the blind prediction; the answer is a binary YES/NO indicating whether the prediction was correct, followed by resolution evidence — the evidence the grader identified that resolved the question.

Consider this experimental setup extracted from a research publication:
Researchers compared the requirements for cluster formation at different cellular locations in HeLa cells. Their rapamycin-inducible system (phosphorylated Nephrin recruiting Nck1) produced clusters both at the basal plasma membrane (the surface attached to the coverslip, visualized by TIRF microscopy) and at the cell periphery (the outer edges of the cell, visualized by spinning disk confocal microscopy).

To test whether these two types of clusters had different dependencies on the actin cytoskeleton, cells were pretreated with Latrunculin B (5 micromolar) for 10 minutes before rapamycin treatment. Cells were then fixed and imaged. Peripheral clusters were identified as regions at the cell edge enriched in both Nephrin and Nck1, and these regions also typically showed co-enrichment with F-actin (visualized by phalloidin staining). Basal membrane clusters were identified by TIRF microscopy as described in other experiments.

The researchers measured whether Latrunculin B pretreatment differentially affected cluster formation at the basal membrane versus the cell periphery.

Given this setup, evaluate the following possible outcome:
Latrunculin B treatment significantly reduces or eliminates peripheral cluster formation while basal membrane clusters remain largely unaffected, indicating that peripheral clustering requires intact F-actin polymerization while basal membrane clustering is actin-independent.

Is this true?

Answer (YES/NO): YES